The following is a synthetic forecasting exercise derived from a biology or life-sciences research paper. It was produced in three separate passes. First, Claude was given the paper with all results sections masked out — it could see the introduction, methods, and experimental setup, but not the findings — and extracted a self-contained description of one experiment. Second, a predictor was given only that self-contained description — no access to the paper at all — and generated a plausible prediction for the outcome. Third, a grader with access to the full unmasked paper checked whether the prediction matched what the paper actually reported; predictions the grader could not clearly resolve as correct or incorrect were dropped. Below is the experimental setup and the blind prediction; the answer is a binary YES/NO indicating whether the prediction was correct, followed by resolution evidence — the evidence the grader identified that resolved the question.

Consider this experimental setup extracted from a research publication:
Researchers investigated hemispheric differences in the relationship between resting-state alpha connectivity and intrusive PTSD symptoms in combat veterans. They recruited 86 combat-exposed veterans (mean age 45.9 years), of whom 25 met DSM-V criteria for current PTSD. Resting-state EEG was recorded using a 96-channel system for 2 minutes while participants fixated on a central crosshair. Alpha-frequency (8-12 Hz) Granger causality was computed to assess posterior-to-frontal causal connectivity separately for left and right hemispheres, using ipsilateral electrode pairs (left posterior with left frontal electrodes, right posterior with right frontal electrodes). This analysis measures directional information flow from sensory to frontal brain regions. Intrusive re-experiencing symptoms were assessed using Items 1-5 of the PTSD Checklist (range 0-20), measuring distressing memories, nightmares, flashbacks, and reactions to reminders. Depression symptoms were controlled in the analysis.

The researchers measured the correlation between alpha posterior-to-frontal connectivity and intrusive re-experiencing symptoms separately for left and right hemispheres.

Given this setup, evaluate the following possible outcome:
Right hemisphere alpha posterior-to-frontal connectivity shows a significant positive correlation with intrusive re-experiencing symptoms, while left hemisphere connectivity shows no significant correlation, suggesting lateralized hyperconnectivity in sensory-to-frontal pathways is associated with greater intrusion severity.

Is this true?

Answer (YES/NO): NO